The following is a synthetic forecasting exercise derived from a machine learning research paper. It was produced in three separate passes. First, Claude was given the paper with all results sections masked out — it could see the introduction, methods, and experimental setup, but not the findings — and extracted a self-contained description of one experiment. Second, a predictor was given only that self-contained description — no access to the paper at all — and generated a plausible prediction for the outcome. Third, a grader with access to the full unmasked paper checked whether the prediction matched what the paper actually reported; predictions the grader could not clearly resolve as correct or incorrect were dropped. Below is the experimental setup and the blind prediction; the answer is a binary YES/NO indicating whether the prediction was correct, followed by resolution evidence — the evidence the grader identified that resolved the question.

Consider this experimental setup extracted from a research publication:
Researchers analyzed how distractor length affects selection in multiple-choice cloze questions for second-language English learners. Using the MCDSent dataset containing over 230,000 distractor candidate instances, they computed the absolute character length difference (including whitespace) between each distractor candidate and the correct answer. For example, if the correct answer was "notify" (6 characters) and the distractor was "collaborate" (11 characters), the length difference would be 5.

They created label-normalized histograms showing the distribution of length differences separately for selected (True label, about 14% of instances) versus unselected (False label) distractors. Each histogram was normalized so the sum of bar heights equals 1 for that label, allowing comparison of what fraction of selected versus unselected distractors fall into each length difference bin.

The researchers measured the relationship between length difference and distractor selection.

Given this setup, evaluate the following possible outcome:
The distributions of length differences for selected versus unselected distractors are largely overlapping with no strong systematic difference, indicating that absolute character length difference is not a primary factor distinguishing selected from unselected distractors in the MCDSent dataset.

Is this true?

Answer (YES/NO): NO